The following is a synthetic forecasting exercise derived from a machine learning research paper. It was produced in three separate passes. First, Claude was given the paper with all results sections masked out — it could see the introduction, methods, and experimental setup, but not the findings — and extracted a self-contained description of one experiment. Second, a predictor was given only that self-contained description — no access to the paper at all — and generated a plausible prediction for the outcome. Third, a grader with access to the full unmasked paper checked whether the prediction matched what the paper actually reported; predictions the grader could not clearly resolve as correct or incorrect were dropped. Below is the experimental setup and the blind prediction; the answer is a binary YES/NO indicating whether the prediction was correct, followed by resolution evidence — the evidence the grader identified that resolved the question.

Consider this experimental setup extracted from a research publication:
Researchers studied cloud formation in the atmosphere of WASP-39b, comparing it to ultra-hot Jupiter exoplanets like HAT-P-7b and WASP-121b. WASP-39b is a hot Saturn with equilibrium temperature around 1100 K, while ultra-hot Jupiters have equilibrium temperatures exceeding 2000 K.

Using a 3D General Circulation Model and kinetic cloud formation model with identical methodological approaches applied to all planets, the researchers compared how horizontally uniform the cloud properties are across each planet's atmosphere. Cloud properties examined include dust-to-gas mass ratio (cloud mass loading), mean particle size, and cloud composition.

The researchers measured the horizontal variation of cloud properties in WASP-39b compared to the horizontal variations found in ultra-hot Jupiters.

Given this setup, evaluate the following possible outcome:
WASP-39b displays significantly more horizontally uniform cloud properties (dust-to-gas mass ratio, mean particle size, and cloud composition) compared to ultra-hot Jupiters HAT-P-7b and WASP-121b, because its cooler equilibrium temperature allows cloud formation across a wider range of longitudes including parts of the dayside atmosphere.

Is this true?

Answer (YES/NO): YES